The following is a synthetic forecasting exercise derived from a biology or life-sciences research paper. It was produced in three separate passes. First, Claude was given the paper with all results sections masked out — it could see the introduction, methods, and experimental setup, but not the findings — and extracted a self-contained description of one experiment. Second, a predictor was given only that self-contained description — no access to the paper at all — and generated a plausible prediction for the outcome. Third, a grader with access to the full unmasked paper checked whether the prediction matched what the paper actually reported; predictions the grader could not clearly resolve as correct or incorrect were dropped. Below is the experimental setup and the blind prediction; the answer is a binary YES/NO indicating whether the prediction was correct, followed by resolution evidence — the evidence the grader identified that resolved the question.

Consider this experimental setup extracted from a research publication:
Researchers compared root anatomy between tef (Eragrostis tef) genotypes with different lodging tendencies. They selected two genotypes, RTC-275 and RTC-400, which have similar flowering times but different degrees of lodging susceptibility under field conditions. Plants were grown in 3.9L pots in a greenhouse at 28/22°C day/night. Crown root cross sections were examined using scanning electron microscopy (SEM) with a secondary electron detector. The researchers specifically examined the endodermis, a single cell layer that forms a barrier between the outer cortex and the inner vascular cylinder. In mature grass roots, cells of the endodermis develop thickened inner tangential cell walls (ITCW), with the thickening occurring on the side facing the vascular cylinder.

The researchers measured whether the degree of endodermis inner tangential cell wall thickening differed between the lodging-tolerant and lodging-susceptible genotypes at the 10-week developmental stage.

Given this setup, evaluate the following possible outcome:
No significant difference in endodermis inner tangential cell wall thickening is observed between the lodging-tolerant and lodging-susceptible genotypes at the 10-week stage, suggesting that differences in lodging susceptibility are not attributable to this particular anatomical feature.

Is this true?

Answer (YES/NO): NO